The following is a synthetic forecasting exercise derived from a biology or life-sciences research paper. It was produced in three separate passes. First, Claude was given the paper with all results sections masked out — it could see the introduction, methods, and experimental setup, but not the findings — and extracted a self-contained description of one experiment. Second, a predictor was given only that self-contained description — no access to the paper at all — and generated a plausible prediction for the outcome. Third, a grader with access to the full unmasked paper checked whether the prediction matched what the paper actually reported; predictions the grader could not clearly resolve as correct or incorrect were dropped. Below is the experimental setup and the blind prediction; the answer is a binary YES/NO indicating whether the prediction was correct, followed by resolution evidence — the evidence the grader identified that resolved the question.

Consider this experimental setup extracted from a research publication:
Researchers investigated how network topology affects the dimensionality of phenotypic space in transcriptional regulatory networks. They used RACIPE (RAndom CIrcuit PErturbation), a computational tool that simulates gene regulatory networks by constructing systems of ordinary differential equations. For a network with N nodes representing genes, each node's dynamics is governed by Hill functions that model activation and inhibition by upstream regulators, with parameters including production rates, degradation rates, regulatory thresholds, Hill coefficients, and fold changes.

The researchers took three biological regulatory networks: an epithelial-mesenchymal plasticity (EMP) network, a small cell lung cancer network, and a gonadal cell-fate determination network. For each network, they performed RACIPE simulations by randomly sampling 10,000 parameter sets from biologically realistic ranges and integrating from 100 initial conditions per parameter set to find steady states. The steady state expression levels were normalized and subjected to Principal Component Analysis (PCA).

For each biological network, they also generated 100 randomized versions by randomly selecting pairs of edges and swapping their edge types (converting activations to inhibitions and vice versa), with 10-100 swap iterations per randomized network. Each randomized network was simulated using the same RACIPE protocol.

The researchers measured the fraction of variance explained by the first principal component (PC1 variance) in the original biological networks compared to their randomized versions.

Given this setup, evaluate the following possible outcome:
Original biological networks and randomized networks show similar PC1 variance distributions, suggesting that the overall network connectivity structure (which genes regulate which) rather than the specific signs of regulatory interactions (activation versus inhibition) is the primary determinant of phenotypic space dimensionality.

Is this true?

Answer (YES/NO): NO